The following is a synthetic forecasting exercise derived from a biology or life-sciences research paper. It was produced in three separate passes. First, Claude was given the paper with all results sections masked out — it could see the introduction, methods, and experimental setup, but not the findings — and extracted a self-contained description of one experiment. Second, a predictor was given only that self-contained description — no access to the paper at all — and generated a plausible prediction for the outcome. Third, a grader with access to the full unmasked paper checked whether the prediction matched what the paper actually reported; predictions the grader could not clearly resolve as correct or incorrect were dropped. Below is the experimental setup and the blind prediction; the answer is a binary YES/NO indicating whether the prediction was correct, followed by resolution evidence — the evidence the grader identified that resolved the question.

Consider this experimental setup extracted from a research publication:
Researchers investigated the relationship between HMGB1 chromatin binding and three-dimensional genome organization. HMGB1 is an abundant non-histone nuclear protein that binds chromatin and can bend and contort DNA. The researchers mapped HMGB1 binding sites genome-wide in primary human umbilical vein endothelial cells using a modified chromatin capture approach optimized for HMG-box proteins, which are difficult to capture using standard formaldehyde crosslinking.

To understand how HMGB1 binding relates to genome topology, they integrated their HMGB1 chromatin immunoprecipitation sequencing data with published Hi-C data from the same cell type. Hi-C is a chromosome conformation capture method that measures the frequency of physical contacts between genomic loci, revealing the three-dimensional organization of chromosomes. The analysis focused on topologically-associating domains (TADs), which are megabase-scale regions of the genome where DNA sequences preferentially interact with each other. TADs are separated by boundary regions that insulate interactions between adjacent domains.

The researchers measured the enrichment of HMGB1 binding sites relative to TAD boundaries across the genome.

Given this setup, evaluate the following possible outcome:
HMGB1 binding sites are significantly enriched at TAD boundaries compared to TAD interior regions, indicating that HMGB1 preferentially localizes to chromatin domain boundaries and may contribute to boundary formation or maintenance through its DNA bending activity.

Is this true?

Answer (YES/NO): YES